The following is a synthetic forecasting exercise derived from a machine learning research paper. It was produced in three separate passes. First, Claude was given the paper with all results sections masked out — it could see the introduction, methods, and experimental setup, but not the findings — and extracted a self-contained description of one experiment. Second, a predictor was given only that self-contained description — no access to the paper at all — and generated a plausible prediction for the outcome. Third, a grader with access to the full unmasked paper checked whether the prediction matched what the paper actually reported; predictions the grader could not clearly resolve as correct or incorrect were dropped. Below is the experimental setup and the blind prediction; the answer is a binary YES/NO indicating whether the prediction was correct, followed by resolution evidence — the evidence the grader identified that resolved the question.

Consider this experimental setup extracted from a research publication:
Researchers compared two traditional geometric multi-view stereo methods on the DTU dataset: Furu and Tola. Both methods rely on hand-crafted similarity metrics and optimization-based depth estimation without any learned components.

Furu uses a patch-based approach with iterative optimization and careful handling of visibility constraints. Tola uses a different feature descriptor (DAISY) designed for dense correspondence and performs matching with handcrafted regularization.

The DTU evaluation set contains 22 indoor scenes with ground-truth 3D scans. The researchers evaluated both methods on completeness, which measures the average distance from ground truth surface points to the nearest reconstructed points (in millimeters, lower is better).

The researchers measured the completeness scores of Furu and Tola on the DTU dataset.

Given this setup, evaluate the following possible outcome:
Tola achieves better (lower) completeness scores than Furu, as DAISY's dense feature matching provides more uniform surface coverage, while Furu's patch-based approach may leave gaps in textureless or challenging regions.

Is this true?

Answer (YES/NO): NO